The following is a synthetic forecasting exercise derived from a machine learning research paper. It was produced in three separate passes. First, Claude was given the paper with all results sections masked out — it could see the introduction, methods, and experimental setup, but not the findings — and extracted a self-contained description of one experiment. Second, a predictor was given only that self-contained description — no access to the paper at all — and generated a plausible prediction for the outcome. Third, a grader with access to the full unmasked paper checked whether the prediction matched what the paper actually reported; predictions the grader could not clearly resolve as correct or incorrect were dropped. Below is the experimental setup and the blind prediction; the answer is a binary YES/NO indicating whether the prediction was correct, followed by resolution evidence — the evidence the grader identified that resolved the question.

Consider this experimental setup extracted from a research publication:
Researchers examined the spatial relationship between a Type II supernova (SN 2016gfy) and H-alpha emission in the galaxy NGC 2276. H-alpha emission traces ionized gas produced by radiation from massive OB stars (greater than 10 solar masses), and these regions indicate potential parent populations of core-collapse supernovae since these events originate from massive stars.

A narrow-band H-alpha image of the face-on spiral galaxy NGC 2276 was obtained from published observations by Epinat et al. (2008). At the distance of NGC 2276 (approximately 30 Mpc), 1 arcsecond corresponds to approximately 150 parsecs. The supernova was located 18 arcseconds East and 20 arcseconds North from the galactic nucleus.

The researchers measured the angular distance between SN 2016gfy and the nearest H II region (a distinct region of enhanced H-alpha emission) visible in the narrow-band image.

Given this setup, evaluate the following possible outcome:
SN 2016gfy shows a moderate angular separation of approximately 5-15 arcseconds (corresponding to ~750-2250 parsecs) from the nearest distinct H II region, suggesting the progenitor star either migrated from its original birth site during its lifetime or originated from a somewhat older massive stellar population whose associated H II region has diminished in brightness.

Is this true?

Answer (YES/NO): NO